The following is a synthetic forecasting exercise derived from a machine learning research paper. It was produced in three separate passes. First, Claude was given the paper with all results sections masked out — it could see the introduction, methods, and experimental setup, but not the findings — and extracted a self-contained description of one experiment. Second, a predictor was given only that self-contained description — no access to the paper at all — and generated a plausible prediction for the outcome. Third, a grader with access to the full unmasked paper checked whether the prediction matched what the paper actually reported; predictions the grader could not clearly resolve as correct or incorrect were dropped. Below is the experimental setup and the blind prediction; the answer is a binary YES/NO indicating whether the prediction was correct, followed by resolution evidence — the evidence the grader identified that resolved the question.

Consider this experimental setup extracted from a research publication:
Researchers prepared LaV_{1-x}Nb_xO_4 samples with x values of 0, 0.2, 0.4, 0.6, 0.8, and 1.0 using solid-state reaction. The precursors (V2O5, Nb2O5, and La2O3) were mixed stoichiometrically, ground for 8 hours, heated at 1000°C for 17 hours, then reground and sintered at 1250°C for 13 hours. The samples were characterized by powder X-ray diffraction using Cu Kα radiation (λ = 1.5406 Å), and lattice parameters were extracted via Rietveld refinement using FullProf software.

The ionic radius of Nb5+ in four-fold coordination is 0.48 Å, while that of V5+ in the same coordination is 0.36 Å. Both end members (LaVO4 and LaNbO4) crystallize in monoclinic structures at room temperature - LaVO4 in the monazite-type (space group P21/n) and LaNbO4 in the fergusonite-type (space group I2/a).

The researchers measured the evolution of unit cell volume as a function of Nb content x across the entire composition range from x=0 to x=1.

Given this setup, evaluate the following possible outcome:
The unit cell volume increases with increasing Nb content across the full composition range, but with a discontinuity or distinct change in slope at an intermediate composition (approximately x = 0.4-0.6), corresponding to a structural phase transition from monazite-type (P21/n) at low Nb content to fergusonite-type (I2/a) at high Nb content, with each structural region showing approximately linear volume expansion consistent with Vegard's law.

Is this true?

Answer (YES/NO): NO